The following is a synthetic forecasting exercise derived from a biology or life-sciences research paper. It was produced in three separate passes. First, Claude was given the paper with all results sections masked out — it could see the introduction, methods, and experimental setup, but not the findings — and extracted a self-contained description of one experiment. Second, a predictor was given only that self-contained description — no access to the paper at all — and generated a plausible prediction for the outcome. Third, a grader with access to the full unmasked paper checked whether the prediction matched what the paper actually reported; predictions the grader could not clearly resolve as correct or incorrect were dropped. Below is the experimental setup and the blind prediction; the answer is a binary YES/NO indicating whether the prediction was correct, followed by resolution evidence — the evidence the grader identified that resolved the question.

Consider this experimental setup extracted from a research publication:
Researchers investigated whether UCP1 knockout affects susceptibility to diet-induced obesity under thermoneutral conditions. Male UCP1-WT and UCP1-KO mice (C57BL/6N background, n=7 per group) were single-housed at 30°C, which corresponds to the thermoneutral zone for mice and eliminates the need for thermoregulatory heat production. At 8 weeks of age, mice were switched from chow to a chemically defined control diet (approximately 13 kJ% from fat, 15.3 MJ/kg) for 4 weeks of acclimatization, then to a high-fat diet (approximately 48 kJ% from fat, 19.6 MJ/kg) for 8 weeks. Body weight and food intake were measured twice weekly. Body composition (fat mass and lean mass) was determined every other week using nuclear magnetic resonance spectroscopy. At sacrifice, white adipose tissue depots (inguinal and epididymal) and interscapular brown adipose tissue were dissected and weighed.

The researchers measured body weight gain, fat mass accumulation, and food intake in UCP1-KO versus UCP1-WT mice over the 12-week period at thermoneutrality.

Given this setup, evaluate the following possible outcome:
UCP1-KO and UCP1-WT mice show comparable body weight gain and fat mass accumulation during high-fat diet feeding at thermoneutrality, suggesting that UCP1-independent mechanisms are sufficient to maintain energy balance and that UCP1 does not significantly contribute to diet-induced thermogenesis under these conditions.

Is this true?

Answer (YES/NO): YES